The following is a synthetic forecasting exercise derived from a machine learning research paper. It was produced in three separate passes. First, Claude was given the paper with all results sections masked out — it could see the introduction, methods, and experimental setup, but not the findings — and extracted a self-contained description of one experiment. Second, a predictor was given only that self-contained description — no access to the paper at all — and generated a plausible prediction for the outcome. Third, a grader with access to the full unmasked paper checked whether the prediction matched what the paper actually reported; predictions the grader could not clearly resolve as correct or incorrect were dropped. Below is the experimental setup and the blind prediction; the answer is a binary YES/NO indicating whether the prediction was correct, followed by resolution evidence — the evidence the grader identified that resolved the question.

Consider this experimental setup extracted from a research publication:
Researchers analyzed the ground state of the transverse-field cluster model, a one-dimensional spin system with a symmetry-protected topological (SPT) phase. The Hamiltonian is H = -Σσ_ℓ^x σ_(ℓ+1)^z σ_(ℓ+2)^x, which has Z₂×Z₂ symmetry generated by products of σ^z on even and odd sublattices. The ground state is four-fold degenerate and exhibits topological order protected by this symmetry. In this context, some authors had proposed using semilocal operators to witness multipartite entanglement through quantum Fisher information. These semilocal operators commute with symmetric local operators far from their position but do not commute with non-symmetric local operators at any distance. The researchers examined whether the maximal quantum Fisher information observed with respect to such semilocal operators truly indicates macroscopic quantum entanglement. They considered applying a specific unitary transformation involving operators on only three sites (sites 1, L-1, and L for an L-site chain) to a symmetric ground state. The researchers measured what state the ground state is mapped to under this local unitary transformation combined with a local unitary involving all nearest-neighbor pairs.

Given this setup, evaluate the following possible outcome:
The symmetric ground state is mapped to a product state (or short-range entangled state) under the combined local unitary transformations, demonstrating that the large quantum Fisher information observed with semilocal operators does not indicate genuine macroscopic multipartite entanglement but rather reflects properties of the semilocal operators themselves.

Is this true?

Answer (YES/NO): YES